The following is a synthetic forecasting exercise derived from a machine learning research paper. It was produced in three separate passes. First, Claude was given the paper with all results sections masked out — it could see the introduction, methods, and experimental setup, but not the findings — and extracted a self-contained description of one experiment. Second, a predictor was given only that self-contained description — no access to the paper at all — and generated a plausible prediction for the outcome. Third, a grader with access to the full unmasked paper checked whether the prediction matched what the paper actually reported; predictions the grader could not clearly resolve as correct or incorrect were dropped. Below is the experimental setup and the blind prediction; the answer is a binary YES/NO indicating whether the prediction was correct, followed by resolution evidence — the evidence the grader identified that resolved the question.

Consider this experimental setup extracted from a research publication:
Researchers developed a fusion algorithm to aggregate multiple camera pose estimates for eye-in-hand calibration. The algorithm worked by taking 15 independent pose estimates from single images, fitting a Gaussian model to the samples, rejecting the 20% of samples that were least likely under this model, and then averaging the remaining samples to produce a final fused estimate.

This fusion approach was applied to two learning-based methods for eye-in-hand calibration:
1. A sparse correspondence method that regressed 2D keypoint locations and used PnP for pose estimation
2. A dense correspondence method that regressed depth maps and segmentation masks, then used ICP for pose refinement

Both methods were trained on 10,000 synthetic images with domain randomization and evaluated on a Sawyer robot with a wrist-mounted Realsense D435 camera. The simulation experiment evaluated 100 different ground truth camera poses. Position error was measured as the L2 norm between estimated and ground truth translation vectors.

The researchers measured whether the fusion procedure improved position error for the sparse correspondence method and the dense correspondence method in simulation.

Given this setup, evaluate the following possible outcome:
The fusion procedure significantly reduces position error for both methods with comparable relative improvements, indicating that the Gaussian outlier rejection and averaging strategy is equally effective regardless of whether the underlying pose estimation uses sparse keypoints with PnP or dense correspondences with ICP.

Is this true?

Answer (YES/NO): NO